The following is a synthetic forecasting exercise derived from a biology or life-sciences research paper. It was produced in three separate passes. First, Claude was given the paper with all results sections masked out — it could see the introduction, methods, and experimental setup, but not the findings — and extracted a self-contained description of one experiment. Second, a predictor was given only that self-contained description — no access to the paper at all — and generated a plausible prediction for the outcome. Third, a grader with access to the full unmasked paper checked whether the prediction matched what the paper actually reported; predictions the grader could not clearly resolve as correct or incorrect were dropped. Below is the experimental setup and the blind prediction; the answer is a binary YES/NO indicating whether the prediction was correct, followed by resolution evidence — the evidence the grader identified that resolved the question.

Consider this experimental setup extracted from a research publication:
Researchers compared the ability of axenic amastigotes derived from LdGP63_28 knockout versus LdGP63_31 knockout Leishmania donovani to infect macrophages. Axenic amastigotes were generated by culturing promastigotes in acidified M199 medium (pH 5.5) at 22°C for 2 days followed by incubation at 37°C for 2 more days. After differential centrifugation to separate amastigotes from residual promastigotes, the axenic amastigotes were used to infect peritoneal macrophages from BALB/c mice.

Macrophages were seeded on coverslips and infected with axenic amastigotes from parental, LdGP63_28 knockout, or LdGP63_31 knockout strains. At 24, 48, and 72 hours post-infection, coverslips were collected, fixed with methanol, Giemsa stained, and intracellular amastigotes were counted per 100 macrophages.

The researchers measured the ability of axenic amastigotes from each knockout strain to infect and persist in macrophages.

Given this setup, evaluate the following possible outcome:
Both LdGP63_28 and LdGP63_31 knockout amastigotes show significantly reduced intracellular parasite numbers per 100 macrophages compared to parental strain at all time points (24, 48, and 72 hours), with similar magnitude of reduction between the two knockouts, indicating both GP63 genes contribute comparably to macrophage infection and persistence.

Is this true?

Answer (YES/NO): NO